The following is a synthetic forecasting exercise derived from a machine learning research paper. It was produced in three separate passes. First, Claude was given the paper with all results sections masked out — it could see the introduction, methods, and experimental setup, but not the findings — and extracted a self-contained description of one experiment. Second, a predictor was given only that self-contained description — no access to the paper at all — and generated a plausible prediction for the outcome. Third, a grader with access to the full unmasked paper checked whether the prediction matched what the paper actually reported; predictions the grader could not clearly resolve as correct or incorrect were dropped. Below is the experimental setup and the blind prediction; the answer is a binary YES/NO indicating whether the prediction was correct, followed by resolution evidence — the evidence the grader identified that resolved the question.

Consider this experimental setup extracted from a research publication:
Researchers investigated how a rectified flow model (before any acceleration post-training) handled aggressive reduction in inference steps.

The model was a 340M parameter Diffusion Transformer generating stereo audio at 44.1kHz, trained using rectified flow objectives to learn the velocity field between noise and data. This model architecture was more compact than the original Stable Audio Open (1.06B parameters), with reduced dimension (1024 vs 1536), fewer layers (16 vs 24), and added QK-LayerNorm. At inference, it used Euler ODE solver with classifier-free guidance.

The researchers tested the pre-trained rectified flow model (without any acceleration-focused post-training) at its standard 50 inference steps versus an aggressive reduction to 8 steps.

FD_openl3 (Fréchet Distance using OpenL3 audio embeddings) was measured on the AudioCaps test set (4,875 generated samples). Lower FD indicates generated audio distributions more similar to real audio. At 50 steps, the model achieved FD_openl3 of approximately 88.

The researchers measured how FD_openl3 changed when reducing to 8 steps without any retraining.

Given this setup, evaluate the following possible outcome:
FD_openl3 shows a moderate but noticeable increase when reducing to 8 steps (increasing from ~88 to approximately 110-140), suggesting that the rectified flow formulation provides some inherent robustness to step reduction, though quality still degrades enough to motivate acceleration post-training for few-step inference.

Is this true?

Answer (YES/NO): NO